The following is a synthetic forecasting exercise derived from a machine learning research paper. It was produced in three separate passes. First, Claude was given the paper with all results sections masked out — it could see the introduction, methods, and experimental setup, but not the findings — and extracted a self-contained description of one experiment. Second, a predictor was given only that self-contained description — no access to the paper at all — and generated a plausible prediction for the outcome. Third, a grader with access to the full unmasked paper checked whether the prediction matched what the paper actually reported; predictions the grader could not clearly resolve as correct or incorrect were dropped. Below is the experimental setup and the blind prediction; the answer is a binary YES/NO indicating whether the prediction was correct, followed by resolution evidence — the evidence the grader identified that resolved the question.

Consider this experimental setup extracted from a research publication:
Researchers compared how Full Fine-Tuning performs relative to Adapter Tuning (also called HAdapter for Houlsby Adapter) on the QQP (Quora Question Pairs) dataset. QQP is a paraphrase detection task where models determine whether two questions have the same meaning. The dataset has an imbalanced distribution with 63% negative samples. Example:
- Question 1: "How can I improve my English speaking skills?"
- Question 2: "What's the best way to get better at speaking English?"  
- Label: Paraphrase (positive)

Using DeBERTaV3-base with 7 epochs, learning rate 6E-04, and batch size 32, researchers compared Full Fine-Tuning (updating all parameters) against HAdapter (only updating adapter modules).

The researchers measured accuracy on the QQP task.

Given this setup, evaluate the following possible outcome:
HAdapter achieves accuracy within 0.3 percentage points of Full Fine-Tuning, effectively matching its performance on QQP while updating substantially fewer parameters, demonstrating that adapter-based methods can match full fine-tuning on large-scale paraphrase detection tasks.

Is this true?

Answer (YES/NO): NO